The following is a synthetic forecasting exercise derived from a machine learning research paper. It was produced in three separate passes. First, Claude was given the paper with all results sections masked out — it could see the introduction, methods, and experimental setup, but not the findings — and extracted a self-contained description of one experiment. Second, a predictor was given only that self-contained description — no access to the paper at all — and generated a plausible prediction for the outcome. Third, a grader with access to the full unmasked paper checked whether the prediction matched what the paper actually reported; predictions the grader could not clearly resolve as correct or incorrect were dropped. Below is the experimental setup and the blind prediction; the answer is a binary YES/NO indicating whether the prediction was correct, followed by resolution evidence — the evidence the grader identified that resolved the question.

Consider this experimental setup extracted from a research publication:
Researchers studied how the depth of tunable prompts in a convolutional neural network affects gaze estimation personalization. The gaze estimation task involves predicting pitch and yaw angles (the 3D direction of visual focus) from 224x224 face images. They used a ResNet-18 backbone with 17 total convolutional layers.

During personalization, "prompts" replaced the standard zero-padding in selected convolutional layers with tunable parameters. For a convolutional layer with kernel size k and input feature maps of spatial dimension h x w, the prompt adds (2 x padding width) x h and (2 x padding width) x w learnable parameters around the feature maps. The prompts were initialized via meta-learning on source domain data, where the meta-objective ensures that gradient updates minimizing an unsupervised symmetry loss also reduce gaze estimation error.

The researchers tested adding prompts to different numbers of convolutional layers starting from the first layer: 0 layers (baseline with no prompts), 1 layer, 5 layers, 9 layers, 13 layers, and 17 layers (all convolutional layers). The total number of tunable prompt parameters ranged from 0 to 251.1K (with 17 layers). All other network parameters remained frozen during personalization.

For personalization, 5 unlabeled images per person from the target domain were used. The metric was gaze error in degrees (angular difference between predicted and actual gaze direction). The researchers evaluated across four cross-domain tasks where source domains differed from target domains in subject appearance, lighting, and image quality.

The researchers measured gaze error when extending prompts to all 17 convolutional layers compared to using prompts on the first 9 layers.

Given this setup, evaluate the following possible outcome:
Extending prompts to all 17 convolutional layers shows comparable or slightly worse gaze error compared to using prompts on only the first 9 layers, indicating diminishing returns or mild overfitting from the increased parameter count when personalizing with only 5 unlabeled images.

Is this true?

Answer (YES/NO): NO